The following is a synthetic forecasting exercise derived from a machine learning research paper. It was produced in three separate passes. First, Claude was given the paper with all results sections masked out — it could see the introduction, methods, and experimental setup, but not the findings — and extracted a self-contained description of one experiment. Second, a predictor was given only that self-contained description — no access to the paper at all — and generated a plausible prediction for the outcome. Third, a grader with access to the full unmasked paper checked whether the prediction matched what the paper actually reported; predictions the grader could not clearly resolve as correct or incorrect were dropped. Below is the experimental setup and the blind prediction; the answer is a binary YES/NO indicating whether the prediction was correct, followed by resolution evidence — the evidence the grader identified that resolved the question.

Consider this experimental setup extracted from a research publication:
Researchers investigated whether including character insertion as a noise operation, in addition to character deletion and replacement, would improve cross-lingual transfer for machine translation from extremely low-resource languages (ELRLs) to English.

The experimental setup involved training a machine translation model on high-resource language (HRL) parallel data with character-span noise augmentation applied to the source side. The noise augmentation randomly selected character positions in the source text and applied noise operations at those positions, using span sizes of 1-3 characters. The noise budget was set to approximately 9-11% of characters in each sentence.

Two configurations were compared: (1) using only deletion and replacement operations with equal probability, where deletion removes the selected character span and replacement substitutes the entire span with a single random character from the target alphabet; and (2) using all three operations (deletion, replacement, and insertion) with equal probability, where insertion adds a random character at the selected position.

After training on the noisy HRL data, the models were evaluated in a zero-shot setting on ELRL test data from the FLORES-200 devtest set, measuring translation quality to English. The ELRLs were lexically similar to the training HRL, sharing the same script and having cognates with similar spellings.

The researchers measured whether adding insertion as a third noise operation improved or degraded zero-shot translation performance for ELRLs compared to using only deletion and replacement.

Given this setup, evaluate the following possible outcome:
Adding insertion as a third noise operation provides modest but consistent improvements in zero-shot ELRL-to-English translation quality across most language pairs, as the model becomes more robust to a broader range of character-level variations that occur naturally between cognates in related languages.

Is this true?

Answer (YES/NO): NO